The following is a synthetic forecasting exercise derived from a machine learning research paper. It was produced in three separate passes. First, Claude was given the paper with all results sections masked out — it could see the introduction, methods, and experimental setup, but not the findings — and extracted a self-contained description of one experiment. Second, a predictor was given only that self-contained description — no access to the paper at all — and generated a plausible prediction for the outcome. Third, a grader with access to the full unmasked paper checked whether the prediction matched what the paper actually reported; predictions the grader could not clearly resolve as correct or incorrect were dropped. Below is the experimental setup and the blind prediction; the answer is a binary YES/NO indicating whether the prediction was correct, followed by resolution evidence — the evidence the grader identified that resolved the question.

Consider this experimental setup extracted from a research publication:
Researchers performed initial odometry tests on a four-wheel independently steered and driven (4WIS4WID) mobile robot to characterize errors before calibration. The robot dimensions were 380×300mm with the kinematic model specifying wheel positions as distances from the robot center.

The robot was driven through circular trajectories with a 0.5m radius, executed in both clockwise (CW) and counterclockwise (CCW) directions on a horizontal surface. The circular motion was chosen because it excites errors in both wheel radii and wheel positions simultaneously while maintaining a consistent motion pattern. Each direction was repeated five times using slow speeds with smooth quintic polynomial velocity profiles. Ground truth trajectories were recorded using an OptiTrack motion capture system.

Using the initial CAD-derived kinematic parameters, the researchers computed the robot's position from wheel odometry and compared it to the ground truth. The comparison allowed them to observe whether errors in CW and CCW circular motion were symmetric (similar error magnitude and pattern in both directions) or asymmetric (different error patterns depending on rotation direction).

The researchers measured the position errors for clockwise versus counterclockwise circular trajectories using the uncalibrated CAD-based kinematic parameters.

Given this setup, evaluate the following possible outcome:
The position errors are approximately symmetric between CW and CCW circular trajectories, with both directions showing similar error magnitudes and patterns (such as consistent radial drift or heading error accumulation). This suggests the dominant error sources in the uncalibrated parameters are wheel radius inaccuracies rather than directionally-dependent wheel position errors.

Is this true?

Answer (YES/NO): NO